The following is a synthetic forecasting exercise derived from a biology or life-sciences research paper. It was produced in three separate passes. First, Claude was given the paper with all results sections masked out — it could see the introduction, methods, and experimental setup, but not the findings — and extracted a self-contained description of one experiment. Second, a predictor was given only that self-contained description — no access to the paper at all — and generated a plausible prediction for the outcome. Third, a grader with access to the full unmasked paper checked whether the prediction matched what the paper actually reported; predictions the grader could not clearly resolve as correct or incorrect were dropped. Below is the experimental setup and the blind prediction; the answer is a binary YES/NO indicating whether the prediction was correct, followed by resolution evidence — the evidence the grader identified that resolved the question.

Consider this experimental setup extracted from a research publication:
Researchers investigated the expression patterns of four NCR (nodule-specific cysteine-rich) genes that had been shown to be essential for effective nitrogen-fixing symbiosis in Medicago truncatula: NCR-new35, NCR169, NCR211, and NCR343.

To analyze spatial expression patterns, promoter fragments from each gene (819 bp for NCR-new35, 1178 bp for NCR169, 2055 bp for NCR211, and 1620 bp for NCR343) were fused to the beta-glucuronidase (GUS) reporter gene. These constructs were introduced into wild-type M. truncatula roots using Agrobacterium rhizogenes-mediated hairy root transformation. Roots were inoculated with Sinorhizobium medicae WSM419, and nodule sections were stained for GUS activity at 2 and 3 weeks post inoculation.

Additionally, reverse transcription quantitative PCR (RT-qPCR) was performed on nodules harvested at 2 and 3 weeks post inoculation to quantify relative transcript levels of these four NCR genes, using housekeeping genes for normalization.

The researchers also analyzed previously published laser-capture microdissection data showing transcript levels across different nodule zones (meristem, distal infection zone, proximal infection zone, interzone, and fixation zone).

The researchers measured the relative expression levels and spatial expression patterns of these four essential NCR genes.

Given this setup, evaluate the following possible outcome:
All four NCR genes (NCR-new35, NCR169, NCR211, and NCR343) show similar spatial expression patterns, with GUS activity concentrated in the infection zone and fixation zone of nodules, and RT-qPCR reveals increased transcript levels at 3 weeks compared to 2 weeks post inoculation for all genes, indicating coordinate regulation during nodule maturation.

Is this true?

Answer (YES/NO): NO